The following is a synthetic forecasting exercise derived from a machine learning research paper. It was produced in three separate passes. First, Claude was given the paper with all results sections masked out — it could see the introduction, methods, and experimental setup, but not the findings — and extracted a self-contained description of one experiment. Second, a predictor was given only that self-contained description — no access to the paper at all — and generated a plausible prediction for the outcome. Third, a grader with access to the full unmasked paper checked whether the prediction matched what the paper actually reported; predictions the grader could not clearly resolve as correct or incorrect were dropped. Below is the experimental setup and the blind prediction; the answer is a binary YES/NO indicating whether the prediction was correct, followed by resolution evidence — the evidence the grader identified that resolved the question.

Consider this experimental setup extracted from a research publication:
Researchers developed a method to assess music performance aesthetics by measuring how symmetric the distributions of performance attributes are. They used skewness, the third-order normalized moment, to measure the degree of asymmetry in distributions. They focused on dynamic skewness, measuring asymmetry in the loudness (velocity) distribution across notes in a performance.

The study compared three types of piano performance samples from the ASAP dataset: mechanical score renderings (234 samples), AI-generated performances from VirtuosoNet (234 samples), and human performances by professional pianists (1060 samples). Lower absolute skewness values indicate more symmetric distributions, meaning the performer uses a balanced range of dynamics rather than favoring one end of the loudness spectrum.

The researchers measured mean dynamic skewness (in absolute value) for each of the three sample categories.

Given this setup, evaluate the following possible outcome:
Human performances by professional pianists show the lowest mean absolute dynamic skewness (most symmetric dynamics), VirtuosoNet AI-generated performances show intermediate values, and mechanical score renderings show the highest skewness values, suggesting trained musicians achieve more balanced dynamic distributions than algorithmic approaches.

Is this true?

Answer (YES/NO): YES